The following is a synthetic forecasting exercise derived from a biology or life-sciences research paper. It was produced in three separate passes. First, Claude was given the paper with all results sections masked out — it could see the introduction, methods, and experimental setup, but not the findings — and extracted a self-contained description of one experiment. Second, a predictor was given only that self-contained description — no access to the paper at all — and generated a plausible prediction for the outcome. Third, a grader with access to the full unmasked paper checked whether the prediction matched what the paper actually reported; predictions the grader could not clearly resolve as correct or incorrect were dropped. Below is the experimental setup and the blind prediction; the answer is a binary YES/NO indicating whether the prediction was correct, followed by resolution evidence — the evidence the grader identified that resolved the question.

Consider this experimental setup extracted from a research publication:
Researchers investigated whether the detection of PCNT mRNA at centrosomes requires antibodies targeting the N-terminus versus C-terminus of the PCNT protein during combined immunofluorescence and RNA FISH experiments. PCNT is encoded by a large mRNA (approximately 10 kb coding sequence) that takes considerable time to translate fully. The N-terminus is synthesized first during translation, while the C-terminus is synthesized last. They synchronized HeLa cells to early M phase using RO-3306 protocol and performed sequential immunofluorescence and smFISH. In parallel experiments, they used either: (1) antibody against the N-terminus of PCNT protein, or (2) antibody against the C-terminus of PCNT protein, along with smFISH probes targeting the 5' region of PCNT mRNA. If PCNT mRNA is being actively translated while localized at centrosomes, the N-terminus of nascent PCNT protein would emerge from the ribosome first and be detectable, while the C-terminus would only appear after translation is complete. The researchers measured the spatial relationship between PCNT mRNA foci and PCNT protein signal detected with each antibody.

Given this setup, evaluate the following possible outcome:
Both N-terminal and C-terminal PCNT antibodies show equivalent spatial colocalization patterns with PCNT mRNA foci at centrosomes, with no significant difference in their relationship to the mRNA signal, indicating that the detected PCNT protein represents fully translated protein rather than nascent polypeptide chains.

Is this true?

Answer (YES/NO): NO